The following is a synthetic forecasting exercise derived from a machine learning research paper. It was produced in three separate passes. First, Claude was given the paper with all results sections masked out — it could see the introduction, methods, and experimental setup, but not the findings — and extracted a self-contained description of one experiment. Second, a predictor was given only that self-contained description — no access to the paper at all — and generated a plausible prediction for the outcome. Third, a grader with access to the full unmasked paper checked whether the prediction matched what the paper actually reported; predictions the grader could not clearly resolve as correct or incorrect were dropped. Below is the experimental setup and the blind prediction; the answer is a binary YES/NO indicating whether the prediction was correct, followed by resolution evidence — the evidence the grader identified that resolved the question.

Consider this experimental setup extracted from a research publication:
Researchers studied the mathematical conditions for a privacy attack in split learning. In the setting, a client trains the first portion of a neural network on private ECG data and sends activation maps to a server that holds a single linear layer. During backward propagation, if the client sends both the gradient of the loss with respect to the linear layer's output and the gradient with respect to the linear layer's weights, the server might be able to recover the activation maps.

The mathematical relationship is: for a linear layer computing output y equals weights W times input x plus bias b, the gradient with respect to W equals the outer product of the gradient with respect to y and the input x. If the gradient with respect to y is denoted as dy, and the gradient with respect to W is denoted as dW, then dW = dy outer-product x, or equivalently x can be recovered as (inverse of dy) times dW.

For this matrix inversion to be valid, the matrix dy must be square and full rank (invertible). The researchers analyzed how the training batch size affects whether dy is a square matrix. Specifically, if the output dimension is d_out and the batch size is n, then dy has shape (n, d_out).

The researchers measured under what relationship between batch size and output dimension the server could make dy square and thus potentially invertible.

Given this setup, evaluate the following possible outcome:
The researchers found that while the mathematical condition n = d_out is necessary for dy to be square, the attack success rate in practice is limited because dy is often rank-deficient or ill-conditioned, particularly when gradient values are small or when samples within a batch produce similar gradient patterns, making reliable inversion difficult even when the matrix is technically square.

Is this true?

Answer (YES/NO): NO